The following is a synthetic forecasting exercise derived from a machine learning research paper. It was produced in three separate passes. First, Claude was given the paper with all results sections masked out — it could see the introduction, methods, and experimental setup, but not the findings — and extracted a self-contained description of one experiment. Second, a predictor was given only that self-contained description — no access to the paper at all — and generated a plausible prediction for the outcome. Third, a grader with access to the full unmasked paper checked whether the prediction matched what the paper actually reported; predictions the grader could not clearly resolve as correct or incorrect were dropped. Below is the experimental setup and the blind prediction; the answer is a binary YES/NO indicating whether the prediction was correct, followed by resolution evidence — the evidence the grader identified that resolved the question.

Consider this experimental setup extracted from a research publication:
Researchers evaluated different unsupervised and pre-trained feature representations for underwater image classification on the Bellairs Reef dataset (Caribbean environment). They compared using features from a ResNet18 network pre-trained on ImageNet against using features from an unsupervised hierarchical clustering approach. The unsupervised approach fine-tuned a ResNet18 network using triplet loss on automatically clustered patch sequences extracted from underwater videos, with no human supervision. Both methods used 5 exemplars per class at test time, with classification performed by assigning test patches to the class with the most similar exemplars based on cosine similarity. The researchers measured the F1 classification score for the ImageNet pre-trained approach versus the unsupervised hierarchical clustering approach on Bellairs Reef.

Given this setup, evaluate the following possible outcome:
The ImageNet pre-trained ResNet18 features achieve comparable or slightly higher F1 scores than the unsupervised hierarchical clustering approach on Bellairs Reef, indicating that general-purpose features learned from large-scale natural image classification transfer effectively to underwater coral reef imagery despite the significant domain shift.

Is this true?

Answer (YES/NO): YES